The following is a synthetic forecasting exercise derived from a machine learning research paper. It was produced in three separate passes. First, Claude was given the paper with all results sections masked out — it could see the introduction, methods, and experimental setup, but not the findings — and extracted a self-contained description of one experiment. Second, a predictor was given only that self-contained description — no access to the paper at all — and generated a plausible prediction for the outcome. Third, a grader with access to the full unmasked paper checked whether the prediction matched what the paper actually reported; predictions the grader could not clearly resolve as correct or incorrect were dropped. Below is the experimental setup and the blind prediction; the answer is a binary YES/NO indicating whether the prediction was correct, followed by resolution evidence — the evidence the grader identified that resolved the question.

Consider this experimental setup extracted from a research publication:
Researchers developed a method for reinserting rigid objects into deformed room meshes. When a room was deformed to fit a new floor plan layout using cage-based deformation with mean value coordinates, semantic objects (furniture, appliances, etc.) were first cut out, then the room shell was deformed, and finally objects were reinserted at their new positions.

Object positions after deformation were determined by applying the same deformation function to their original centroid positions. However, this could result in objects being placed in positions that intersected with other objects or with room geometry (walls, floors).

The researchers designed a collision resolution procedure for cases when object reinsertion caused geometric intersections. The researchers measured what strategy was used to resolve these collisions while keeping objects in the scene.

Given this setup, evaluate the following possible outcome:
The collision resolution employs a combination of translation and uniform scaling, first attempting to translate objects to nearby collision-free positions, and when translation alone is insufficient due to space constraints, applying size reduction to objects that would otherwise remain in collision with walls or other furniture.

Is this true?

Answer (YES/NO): YES